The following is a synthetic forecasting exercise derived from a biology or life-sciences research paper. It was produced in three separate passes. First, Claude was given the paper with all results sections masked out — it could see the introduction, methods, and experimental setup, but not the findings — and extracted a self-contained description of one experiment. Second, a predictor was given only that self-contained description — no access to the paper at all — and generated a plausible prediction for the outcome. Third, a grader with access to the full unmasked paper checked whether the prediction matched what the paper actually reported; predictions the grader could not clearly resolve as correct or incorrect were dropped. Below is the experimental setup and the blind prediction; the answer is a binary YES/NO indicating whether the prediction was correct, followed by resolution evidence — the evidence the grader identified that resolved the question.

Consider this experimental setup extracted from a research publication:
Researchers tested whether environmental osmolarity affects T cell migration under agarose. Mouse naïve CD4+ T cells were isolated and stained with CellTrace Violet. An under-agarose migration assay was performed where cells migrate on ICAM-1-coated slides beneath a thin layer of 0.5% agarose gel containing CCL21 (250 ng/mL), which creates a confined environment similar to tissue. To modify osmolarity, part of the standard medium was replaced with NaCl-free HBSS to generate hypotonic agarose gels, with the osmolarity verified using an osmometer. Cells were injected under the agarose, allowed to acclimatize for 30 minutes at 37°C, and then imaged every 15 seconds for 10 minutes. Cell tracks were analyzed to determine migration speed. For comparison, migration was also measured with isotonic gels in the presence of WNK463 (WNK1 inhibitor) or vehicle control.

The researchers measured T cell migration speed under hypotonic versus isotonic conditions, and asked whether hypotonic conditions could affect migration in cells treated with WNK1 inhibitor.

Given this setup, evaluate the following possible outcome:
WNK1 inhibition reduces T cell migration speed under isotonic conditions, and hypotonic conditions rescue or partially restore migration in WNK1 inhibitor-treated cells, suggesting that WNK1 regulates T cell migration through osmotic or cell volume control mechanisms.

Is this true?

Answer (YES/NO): YES